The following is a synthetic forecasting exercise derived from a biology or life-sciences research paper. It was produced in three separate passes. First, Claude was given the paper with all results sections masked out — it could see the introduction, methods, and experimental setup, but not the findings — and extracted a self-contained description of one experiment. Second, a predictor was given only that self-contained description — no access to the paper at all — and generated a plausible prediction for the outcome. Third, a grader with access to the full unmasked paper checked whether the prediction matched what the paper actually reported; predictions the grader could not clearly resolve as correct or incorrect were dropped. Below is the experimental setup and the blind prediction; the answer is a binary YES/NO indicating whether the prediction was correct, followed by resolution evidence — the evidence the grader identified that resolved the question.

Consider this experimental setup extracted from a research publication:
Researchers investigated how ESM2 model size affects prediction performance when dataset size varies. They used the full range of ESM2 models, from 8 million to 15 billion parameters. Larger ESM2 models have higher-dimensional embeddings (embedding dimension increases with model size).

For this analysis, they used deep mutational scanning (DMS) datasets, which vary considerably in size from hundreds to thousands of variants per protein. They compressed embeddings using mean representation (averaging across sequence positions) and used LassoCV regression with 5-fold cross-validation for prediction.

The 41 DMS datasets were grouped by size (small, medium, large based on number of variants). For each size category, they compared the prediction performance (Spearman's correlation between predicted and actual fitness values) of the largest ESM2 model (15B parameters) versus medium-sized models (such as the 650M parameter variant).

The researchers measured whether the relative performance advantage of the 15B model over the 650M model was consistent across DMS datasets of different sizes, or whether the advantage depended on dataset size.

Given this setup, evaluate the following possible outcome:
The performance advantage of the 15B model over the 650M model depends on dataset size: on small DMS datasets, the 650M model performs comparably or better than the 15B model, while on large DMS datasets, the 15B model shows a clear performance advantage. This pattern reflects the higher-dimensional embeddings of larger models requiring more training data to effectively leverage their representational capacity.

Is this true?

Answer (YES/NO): YES